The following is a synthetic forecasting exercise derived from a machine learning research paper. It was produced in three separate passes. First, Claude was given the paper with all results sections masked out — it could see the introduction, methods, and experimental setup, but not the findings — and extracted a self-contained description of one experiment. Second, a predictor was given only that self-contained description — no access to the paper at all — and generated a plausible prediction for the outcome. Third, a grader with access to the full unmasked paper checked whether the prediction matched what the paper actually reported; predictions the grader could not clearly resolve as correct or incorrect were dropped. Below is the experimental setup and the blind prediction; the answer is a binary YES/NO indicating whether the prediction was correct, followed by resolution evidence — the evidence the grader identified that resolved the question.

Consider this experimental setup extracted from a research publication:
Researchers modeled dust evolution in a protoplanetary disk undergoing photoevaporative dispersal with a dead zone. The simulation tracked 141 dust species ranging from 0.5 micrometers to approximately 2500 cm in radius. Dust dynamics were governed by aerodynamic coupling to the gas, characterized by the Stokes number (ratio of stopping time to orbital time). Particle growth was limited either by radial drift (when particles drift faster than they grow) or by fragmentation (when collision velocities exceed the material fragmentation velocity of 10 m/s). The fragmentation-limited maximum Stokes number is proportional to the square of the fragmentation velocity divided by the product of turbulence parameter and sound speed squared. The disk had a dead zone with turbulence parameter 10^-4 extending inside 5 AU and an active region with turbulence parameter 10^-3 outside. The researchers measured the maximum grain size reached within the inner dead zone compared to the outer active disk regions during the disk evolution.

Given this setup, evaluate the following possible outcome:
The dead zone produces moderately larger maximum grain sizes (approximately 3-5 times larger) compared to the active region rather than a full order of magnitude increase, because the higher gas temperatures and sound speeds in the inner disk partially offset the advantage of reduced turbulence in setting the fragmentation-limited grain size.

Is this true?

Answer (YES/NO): NO